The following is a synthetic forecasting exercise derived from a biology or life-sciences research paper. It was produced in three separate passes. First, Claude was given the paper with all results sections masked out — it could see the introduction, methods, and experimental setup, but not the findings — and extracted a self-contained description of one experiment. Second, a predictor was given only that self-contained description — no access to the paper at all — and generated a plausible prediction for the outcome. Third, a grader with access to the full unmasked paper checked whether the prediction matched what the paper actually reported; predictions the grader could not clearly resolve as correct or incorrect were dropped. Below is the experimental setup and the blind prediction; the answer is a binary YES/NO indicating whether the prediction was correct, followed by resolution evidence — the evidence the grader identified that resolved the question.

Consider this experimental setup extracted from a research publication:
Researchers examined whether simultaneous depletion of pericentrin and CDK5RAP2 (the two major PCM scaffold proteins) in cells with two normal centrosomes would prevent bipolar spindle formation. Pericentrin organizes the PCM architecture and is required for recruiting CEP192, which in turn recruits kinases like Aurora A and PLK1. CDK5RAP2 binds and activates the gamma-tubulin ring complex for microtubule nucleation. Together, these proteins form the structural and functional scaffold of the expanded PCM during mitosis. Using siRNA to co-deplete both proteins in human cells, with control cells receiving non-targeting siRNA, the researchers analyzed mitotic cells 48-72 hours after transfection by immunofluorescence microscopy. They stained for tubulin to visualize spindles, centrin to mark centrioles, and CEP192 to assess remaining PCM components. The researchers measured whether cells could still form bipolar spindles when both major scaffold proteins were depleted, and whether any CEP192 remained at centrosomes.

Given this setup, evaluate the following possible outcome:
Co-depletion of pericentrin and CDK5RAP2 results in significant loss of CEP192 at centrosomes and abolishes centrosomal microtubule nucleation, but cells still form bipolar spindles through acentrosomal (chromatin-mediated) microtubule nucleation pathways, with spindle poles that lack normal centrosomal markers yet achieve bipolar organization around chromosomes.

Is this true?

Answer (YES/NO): NO